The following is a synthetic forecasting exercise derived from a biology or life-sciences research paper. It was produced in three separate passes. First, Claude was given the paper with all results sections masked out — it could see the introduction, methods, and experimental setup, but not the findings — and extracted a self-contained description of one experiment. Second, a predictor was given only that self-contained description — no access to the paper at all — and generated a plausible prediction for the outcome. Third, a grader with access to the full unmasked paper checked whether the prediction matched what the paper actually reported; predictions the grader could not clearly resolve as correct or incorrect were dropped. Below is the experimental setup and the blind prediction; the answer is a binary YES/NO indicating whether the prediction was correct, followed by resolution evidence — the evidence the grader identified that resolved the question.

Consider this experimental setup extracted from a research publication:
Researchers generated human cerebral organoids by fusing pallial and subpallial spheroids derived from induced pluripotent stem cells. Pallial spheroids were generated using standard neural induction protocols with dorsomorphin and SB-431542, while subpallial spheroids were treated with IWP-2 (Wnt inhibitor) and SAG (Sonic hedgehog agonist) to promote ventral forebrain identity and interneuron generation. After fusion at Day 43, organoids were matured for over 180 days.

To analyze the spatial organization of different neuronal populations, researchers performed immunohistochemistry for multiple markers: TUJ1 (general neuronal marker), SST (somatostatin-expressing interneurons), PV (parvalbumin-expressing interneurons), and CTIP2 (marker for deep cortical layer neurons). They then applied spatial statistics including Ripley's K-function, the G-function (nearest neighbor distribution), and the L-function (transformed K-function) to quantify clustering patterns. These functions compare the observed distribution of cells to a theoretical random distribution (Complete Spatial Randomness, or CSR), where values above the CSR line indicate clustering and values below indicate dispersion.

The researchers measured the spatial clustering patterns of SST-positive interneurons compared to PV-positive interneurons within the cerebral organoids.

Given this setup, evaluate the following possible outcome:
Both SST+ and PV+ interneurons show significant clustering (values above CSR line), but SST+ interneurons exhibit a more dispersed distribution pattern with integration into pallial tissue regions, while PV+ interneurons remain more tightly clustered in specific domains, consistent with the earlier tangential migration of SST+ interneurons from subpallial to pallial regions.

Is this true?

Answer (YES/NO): NO